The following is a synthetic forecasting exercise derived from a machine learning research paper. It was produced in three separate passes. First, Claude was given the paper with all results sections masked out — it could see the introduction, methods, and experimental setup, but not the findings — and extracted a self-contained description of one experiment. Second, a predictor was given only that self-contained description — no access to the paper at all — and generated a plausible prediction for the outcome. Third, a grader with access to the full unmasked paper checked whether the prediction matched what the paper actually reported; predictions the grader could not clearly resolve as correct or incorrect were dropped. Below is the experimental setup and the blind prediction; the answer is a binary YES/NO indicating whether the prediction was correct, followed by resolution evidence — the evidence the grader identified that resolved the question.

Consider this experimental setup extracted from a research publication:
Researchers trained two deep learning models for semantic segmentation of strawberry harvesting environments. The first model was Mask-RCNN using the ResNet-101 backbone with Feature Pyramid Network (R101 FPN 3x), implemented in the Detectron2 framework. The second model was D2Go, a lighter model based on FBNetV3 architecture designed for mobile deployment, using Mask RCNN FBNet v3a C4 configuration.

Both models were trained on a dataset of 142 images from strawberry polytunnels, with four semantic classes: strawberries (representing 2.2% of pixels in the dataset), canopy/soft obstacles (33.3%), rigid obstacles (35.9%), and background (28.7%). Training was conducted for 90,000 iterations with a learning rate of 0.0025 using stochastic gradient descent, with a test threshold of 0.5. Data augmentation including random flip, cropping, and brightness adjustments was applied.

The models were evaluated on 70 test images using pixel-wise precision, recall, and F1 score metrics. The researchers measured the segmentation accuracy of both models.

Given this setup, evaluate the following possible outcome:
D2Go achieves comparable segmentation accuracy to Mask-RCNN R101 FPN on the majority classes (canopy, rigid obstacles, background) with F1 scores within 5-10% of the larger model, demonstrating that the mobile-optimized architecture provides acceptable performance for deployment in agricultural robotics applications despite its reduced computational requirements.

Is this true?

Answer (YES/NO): NO